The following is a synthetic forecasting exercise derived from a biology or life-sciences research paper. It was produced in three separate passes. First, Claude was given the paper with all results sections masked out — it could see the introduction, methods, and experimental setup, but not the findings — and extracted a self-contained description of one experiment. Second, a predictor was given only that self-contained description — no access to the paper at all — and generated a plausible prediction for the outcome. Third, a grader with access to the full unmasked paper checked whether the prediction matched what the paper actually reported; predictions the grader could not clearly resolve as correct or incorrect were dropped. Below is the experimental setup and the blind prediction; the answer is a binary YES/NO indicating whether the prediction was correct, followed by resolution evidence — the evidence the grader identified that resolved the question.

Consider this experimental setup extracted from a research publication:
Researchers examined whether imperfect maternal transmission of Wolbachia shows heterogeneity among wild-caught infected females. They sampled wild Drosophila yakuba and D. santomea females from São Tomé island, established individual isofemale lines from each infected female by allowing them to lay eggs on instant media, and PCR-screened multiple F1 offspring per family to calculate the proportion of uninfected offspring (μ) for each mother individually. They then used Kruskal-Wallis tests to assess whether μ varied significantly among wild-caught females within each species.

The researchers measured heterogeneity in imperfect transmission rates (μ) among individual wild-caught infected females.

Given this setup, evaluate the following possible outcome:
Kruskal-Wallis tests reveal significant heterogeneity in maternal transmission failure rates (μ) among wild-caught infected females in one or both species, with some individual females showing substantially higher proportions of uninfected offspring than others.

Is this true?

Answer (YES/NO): YES